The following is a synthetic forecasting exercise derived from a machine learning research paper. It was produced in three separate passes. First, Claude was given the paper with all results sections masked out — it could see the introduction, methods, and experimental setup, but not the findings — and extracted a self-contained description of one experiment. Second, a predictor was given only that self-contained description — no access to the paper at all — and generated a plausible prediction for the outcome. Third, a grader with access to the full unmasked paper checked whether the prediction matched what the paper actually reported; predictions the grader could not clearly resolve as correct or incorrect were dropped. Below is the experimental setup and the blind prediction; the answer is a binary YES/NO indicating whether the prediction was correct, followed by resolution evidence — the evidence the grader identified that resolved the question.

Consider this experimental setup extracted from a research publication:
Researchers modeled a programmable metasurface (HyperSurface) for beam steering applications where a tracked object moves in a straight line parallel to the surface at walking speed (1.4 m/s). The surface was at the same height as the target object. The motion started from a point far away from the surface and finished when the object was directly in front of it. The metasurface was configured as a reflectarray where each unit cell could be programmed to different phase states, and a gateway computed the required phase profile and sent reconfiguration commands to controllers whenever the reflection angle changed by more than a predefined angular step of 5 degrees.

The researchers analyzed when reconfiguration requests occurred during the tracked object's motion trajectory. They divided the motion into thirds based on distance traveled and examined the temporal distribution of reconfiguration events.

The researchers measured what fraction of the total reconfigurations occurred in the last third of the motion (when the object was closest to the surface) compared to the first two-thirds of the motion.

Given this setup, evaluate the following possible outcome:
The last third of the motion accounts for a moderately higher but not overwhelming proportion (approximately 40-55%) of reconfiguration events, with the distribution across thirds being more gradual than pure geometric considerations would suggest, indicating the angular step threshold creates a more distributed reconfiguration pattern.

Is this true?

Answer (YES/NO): NO